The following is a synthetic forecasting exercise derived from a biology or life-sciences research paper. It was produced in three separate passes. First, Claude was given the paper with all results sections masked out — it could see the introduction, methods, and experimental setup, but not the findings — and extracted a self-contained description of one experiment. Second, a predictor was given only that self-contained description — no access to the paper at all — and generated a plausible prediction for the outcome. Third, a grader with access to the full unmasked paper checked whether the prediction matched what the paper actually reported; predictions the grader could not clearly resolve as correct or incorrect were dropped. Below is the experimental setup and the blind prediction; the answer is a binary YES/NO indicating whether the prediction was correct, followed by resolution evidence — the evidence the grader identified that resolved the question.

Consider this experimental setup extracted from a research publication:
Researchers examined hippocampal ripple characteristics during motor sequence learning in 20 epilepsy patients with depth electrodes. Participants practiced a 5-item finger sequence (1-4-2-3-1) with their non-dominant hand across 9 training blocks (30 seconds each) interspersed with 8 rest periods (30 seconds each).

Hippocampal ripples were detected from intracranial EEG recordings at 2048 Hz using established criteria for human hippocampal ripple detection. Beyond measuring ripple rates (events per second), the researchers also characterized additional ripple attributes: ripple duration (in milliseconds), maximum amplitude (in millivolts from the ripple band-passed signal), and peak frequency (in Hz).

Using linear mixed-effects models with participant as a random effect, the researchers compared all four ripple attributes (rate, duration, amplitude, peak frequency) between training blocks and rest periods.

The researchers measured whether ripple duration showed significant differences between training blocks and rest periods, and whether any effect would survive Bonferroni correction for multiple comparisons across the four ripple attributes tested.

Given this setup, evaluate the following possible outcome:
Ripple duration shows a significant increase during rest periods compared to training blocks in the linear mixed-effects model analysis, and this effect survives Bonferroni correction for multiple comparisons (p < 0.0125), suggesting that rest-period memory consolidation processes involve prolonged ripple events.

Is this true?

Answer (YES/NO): NO